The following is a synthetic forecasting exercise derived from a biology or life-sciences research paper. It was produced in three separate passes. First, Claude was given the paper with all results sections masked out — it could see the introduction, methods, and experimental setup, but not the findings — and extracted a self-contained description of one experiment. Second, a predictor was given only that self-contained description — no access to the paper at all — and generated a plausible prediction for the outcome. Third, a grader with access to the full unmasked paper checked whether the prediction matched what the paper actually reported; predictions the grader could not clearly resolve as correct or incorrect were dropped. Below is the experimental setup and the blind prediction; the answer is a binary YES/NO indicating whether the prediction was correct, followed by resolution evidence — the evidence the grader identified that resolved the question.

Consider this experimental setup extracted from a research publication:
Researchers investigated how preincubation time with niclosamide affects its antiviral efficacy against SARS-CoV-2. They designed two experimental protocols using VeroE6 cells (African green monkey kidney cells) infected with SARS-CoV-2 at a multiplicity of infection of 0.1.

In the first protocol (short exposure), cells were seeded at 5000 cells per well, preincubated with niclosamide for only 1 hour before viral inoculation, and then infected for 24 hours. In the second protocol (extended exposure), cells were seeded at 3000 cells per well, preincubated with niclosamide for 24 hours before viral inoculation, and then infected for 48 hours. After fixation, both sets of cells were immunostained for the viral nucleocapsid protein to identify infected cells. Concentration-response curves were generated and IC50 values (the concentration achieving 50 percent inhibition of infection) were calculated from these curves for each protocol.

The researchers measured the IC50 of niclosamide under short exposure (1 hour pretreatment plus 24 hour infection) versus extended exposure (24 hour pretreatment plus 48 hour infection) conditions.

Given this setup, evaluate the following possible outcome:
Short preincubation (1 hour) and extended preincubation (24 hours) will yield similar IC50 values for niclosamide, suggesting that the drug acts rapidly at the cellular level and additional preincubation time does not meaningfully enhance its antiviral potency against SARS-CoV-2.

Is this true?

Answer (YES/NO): NO